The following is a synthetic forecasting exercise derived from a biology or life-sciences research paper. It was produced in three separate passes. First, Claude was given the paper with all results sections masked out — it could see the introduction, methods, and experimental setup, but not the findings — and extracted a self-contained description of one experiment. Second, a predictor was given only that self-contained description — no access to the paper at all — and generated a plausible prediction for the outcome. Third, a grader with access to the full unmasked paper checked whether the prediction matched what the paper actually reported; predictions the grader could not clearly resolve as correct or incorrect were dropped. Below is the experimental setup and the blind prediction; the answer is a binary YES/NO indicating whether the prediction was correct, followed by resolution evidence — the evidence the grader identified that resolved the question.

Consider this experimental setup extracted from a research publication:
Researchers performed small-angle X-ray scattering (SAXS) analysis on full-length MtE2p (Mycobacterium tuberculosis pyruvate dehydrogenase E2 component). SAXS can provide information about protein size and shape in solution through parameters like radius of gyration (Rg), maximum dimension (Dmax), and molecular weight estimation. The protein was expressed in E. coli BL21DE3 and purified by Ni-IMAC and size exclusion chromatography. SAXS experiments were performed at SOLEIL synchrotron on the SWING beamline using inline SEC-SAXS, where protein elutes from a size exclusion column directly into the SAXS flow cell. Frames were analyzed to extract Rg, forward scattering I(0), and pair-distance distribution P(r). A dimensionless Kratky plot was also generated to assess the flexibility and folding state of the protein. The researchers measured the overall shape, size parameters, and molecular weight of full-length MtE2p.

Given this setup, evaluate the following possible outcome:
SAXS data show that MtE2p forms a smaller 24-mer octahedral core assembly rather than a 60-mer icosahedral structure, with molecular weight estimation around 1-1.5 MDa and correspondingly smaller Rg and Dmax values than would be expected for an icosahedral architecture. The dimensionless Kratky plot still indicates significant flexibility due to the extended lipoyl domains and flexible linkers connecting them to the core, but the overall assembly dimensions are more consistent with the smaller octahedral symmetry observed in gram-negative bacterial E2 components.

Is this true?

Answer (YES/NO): NO